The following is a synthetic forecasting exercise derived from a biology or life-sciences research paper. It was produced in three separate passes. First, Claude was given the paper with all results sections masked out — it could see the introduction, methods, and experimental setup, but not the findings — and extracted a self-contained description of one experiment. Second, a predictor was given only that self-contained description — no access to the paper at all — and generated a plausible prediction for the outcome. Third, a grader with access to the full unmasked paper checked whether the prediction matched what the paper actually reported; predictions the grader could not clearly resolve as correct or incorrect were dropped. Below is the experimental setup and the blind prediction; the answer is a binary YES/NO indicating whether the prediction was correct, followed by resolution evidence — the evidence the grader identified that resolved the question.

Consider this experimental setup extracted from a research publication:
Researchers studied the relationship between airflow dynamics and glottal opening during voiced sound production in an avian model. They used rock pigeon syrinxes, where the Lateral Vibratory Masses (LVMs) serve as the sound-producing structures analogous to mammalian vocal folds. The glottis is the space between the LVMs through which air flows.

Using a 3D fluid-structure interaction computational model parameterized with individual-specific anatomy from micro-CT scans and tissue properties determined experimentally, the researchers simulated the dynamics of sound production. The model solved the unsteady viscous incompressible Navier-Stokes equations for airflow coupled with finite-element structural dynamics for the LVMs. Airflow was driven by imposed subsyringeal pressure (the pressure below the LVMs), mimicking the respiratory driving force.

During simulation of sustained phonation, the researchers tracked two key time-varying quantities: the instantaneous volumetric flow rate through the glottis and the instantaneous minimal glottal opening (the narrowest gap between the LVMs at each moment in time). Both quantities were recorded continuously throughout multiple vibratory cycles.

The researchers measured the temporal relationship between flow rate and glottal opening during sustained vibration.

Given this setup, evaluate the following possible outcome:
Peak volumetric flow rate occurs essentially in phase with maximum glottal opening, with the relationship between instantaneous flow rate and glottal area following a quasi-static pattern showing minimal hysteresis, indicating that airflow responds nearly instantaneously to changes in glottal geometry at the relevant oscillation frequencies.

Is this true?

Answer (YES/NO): NO